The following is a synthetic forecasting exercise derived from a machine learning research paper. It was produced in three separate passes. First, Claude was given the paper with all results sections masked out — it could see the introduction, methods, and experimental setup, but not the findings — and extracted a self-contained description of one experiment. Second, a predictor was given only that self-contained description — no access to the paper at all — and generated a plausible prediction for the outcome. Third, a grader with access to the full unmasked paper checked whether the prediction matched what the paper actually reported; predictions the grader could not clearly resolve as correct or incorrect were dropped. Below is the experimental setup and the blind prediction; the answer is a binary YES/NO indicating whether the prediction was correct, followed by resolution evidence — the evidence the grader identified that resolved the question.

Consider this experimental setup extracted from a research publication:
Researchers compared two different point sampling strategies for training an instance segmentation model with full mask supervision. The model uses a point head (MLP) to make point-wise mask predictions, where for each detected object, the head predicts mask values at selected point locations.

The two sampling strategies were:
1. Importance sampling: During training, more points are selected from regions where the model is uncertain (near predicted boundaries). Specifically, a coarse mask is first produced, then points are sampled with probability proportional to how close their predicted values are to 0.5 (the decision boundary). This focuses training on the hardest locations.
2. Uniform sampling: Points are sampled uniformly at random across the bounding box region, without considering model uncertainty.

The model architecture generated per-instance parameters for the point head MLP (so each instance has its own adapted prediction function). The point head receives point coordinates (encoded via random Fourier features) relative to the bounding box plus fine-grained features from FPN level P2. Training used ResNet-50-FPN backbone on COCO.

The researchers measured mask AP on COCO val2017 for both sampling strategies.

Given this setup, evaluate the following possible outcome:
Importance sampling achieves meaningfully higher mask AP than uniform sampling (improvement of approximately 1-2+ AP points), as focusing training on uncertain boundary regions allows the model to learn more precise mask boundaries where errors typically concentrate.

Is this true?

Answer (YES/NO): NO